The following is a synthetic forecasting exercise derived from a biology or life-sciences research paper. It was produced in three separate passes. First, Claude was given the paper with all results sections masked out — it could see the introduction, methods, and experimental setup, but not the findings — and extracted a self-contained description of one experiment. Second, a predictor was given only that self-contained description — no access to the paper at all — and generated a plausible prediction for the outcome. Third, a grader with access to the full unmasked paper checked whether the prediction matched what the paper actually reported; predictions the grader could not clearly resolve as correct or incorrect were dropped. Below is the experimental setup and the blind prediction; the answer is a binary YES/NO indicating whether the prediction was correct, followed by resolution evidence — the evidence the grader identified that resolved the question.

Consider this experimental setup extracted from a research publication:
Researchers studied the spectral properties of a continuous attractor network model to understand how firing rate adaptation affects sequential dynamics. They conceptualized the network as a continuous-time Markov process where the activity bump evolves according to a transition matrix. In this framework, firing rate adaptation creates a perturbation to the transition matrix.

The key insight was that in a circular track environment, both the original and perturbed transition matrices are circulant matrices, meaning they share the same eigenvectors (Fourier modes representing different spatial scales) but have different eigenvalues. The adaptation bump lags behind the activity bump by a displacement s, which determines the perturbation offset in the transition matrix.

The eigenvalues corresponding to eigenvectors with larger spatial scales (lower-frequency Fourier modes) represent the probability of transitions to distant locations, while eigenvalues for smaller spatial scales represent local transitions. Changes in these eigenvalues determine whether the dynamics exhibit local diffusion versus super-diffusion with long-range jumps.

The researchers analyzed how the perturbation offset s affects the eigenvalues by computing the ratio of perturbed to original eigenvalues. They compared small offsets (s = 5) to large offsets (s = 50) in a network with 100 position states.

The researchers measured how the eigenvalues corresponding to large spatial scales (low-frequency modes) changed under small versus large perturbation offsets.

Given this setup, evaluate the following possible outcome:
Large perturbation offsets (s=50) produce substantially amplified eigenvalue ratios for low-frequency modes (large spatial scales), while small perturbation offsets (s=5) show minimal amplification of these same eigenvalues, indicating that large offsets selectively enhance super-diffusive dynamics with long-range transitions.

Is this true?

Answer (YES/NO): NO